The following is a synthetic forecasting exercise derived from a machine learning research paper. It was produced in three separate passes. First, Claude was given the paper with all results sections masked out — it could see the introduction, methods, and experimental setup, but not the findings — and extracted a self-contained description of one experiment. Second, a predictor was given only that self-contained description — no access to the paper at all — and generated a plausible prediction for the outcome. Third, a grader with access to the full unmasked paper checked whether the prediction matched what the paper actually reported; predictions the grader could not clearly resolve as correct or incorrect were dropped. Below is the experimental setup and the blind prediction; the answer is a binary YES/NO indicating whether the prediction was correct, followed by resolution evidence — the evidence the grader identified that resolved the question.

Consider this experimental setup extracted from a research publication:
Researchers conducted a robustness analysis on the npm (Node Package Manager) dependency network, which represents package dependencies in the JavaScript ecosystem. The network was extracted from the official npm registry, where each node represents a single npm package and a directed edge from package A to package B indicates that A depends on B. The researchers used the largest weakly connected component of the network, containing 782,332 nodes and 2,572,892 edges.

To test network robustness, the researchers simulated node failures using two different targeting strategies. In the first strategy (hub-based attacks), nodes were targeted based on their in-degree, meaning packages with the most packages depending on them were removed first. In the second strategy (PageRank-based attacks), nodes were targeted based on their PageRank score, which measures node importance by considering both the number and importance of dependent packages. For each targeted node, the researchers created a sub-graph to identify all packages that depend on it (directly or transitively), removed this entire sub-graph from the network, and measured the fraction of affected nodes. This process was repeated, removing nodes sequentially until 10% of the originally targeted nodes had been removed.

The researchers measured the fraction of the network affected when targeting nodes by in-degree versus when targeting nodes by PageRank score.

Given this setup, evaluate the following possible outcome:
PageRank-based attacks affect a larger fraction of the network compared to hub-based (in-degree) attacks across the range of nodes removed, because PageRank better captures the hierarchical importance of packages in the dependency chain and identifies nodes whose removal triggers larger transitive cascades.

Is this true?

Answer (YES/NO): NO